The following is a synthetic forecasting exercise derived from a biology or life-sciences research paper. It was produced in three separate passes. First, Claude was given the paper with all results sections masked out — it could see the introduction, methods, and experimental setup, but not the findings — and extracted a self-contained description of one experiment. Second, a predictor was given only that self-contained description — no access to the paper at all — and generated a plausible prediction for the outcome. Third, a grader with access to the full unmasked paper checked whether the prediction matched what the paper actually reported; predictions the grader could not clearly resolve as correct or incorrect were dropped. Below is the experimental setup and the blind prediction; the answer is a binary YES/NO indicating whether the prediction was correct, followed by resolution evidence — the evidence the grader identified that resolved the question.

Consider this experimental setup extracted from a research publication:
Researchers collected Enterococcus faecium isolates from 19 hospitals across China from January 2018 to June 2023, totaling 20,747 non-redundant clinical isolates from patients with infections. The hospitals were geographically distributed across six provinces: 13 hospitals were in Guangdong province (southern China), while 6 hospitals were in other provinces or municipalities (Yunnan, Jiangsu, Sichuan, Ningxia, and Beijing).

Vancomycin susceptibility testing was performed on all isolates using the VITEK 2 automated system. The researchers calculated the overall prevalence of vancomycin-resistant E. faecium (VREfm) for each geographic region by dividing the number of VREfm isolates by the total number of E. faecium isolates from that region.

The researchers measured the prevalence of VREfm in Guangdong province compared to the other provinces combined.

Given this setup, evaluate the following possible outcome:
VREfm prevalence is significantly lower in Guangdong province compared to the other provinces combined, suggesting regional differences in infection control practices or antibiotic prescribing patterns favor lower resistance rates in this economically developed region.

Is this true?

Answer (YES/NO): NO